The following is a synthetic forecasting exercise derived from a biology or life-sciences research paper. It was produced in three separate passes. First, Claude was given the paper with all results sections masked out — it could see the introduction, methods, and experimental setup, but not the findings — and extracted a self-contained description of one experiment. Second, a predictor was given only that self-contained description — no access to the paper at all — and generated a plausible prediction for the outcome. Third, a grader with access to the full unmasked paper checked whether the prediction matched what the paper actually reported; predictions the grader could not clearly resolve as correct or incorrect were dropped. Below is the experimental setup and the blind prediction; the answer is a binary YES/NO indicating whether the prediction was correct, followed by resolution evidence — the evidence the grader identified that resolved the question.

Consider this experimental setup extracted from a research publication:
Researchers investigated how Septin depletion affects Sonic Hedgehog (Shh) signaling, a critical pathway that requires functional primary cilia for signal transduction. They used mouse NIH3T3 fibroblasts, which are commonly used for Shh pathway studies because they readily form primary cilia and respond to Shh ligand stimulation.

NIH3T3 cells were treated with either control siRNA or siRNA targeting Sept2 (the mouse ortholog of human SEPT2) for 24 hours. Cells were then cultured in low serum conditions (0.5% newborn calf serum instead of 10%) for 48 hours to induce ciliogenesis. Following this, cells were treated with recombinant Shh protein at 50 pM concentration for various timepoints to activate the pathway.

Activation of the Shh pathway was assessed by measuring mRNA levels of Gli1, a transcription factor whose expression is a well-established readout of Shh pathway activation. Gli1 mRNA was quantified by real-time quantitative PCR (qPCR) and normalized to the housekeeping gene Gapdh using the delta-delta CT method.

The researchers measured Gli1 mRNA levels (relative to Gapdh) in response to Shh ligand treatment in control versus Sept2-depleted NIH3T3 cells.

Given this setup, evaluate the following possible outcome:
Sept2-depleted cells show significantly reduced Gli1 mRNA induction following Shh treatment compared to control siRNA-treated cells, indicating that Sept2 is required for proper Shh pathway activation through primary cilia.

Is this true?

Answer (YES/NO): YES